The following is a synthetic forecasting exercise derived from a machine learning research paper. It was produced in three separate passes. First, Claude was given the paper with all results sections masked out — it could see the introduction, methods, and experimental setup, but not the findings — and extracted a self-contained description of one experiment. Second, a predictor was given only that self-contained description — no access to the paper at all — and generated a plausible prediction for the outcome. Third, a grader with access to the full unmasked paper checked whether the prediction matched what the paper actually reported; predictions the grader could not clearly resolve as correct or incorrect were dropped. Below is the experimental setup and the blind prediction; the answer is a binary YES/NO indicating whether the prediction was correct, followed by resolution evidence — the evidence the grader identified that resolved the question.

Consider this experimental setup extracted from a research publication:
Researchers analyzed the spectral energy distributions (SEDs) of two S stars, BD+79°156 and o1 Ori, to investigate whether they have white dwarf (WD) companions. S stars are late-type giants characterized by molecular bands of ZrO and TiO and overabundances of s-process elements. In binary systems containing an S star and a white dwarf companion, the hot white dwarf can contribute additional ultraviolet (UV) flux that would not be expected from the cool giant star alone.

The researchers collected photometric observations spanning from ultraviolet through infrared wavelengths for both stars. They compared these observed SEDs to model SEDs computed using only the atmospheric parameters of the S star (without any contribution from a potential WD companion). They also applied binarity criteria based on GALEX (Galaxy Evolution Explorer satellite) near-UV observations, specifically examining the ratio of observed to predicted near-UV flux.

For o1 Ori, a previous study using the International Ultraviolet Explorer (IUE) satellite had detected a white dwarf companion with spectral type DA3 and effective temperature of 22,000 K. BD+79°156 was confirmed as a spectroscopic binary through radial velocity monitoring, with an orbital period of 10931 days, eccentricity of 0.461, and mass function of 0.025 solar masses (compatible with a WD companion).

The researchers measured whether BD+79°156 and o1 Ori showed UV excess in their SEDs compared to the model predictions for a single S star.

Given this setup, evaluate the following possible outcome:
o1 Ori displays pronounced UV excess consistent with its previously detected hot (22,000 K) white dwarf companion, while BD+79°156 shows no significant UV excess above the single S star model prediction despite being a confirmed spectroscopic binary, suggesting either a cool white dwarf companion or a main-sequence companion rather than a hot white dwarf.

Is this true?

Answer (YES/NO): NO